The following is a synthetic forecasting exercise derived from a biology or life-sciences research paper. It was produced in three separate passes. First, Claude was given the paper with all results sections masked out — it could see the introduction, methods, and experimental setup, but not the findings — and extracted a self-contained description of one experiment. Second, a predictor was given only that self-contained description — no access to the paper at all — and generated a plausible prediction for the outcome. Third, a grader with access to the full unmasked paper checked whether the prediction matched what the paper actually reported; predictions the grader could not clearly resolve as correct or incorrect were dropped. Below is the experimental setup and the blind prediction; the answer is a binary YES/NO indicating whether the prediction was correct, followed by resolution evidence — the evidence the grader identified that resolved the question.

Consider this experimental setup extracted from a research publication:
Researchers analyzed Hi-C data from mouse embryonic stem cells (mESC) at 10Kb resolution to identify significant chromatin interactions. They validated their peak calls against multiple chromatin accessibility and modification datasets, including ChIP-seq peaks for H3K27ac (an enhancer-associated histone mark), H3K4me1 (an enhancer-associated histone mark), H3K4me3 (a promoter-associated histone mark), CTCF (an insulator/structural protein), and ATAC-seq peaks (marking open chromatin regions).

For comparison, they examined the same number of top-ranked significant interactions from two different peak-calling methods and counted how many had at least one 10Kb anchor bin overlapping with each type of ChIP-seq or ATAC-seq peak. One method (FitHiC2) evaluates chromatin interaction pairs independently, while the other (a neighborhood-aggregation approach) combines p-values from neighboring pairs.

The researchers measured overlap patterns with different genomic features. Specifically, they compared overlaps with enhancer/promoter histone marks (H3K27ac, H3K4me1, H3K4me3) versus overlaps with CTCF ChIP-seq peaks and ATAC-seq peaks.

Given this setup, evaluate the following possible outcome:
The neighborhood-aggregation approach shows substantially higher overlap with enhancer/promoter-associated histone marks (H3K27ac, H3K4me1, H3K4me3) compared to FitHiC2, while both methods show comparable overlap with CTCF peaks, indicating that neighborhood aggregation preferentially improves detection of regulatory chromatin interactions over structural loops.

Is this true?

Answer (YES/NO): YES